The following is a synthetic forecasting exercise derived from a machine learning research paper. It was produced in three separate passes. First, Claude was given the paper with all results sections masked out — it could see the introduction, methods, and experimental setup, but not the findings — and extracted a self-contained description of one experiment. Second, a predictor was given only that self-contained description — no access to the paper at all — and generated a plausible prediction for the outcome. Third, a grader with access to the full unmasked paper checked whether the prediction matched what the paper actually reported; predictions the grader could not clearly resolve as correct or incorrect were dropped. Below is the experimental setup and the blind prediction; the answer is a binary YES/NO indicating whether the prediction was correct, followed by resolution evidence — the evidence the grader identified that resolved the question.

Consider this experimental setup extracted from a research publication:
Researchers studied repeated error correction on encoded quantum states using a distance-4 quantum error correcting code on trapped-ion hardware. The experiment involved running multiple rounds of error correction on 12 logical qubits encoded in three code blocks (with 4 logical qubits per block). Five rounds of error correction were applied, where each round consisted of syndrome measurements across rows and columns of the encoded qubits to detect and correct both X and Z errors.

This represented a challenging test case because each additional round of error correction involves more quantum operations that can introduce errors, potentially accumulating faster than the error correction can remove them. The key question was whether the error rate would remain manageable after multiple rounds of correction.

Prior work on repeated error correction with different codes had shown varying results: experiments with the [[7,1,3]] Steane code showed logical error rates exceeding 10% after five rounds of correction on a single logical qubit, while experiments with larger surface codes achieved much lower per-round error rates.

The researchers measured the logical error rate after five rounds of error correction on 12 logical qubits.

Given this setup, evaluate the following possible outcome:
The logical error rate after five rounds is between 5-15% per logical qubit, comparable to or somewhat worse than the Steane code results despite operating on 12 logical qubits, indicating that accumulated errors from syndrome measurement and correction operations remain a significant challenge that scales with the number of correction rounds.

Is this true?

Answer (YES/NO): NO